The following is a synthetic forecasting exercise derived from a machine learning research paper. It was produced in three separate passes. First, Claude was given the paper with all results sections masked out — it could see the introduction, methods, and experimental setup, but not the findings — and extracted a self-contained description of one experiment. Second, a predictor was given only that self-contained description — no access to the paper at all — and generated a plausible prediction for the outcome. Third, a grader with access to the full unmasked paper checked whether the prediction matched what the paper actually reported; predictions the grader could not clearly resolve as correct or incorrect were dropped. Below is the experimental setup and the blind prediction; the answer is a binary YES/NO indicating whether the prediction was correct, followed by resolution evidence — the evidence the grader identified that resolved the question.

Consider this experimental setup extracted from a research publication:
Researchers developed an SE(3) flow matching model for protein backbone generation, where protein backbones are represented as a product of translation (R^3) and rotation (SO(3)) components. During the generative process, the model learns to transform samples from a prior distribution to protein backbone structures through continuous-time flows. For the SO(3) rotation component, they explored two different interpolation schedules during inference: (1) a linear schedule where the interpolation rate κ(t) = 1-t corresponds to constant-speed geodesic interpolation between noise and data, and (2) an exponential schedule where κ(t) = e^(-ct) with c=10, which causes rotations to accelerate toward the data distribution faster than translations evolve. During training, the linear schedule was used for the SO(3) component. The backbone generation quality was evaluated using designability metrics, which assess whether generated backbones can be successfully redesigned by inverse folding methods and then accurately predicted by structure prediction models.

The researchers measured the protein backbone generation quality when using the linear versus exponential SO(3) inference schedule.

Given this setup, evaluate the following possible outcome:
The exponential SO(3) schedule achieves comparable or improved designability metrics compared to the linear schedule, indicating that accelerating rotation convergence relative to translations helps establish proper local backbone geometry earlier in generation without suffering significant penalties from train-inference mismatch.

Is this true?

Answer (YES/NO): YES